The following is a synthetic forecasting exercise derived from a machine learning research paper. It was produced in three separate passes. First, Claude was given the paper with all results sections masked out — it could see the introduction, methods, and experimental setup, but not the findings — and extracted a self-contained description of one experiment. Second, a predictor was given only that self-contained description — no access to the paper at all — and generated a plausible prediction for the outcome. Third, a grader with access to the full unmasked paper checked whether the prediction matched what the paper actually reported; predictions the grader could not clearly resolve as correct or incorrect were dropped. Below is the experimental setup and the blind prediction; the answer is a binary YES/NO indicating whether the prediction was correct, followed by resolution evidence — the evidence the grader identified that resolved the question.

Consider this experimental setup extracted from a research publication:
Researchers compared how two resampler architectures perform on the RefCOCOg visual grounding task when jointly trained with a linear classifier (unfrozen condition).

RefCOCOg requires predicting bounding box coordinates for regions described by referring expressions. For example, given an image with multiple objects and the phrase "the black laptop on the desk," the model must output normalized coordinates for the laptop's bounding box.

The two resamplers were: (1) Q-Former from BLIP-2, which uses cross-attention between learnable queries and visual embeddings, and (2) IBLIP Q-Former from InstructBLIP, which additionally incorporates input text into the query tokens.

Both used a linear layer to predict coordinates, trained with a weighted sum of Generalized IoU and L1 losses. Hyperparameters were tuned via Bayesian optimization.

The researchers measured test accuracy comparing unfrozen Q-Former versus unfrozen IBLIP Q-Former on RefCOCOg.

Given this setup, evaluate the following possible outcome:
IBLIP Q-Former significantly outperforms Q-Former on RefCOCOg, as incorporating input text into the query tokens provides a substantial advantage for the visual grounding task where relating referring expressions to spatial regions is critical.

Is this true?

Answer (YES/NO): NO